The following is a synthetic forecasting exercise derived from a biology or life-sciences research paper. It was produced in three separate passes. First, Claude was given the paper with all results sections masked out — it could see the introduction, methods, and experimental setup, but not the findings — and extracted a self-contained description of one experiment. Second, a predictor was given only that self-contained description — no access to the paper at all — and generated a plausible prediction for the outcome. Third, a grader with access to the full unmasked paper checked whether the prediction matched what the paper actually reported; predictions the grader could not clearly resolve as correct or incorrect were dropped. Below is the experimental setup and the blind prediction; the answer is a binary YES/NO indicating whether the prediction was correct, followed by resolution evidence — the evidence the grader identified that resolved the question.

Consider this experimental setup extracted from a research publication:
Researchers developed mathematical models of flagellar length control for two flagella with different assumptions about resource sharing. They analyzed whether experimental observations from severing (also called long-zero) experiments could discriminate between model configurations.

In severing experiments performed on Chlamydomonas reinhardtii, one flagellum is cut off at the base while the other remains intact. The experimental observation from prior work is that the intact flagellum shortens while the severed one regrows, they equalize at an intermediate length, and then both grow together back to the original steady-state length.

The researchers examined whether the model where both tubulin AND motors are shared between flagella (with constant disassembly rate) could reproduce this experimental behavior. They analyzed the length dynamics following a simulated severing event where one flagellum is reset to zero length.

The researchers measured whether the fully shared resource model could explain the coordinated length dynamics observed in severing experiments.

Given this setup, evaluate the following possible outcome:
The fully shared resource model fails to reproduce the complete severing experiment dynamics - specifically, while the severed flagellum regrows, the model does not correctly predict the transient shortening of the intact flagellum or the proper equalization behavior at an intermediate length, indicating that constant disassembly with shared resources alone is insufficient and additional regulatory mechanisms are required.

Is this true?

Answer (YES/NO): YES